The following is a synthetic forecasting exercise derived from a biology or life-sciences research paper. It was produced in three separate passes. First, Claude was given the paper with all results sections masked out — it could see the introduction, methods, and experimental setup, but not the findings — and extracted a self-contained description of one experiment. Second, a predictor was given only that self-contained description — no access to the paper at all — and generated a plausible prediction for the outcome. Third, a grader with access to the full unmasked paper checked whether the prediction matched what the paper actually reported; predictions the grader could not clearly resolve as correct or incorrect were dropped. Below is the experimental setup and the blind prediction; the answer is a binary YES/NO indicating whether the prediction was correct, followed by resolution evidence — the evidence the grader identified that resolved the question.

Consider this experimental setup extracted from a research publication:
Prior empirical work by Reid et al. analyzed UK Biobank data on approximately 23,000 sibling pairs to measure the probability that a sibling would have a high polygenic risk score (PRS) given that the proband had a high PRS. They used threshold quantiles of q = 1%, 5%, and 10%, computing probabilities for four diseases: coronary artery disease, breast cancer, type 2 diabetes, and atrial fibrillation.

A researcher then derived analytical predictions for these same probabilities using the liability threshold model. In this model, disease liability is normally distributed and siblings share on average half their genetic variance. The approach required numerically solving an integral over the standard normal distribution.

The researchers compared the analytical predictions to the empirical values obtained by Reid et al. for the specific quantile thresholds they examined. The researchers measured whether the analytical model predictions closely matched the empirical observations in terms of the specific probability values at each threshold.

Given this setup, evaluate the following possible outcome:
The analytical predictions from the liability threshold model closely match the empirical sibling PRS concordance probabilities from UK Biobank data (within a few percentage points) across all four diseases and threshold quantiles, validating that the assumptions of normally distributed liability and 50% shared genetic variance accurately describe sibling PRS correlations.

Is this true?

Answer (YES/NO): YES